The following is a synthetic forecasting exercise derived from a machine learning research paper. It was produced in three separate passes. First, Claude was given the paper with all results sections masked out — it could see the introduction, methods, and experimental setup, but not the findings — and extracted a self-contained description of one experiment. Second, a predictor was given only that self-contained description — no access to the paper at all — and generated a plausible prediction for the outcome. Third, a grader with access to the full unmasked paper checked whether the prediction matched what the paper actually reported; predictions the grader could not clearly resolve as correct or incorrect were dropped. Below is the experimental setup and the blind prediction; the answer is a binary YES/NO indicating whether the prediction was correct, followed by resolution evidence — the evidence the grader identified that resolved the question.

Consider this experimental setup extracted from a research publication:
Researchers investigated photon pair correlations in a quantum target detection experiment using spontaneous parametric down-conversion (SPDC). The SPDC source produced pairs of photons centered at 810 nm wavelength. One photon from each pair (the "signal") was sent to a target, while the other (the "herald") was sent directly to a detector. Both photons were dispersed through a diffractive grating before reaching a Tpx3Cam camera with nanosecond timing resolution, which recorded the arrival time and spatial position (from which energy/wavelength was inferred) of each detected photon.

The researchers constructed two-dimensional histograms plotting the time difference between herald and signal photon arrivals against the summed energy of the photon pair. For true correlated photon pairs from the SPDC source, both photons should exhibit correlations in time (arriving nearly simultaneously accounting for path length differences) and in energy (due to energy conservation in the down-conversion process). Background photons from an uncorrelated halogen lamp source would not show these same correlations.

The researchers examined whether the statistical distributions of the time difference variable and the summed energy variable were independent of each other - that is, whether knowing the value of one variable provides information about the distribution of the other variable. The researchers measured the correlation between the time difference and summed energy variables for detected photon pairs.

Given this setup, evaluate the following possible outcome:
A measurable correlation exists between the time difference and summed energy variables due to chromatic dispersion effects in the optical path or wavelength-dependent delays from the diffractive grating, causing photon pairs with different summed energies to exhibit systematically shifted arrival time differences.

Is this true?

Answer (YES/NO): NO